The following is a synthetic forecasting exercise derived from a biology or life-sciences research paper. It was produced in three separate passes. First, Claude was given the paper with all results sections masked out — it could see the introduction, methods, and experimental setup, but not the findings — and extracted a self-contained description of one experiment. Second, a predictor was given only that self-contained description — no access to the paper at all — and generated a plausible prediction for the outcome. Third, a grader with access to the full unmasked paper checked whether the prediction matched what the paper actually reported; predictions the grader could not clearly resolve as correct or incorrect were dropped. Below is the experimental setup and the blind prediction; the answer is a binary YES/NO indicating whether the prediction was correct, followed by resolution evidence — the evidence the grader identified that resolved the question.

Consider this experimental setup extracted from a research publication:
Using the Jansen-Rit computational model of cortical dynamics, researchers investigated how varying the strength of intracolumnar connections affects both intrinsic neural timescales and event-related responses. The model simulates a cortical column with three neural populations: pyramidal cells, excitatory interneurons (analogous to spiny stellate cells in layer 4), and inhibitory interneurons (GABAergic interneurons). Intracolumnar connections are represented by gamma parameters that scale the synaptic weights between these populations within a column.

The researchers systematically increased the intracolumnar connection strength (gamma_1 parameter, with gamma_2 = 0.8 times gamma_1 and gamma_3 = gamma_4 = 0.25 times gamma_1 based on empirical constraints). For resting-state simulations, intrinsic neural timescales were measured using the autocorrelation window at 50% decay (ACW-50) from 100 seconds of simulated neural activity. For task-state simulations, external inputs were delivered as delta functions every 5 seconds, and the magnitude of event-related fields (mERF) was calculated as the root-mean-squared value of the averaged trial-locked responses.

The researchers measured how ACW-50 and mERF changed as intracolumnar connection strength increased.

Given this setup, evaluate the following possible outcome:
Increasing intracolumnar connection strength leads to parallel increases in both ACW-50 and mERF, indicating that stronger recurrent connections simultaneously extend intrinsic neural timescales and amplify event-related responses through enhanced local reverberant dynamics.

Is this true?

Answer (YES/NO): YES